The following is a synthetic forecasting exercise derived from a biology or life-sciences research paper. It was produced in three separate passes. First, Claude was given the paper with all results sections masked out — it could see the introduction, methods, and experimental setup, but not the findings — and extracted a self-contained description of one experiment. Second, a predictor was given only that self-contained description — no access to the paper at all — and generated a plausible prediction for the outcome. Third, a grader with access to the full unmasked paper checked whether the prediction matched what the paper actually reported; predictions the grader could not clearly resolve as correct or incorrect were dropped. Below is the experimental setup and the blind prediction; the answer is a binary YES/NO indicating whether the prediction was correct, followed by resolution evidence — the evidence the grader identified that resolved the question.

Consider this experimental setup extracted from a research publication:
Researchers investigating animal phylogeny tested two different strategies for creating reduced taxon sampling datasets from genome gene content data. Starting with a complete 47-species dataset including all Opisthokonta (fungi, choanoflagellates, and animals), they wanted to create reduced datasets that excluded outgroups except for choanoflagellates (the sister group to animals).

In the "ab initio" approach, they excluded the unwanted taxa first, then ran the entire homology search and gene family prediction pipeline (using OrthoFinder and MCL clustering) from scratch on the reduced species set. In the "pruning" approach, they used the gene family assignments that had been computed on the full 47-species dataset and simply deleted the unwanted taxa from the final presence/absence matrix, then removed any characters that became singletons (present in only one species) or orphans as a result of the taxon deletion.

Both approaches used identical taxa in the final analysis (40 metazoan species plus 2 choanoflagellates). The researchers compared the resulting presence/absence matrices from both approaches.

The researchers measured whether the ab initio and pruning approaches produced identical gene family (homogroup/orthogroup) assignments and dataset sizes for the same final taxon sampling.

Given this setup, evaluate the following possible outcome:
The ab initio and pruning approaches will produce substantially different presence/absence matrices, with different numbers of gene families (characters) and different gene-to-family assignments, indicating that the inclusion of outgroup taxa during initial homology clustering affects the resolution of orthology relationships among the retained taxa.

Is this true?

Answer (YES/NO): YES